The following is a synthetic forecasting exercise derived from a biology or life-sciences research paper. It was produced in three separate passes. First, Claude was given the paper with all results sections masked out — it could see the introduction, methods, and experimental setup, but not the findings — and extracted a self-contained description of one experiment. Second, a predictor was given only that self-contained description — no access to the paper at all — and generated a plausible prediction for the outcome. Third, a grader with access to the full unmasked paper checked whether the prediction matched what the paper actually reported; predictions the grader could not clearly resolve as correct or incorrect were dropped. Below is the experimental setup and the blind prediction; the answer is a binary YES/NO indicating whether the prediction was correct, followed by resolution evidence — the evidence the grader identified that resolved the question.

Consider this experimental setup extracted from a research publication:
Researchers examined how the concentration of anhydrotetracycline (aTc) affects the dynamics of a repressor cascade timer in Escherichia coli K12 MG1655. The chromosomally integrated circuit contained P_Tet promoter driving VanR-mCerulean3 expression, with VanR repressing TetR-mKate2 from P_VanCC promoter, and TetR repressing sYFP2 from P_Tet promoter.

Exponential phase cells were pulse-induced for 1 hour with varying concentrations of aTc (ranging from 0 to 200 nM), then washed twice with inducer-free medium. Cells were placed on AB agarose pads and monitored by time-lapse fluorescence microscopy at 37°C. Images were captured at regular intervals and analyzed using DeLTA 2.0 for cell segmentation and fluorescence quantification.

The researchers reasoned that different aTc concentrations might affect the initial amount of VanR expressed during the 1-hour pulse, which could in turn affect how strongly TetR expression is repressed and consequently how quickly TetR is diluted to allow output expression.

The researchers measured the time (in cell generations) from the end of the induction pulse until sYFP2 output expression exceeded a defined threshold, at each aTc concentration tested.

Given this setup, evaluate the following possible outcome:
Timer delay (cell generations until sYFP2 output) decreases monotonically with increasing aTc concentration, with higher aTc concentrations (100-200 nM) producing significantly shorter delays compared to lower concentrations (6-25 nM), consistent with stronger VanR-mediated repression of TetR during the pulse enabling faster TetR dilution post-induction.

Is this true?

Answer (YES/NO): NO